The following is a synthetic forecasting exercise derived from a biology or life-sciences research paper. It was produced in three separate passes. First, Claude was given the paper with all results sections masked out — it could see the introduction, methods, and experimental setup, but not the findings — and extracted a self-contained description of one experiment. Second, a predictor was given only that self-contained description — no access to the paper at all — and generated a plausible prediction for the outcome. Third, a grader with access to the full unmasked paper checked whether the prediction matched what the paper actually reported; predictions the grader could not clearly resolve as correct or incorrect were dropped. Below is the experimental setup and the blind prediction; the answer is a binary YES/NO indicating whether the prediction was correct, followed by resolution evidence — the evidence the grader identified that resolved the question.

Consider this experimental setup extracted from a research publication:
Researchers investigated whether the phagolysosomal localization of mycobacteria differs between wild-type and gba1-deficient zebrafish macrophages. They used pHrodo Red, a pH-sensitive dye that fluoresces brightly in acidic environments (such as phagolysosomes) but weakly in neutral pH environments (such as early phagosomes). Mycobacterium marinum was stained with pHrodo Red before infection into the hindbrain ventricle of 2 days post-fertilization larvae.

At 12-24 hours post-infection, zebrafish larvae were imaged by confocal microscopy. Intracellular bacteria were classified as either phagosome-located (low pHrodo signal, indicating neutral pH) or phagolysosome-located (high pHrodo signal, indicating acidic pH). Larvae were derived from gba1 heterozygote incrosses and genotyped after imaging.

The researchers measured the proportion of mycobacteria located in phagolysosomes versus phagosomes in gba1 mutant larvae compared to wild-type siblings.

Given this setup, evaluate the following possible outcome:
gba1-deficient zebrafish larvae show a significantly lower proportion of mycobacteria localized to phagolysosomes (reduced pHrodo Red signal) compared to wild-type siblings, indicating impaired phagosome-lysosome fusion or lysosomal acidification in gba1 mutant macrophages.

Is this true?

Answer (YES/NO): NO